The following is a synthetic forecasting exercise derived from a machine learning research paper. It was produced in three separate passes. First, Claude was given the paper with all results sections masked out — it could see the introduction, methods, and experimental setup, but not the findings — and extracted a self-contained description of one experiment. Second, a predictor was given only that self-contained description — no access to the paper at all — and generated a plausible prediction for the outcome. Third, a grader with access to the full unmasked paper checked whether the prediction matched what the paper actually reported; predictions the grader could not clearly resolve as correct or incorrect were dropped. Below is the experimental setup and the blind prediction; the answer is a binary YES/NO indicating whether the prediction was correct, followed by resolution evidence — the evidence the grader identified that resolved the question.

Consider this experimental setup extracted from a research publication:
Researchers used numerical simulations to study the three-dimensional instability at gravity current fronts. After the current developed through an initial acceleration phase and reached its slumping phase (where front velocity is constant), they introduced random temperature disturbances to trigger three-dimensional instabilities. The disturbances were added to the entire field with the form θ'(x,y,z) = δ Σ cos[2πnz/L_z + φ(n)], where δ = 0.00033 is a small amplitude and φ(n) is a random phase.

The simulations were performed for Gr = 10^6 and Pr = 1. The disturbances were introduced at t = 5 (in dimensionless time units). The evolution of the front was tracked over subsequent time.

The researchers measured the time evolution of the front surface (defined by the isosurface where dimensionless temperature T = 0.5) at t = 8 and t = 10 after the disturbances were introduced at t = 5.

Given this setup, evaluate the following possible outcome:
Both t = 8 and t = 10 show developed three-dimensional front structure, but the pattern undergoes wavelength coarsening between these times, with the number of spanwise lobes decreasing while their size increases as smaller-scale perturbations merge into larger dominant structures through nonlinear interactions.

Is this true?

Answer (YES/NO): NO